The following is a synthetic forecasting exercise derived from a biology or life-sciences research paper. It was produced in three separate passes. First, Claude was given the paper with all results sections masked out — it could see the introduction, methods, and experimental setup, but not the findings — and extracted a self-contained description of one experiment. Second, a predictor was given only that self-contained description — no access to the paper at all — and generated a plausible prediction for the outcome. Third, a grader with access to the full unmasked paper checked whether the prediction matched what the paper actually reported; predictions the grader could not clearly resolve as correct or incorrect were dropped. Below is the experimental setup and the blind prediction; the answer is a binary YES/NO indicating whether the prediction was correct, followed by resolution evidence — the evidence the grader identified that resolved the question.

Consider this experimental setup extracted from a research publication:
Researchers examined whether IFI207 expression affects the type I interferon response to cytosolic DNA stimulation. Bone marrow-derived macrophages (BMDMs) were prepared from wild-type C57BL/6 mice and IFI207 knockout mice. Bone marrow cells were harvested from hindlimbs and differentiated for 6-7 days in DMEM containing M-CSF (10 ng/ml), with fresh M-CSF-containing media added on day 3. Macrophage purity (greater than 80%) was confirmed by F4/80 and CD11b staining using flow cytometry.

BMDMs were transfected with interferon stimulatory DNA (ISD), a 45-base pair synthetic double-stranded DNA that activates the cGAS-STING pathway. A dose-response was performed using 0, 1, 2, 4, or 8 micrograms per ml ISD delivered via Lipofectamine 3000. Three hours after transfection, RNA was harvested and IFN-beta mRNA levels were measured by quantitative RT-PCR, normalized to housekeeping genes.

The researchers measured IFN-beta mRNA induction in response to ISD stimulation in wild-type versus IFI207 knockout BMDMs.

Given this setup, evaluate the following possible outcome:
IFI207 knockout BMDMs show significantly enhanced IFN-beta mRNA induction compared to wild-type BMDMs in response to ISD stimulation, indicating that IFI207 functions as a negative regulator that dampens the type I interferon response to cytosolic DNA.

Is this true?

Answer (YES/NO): NO